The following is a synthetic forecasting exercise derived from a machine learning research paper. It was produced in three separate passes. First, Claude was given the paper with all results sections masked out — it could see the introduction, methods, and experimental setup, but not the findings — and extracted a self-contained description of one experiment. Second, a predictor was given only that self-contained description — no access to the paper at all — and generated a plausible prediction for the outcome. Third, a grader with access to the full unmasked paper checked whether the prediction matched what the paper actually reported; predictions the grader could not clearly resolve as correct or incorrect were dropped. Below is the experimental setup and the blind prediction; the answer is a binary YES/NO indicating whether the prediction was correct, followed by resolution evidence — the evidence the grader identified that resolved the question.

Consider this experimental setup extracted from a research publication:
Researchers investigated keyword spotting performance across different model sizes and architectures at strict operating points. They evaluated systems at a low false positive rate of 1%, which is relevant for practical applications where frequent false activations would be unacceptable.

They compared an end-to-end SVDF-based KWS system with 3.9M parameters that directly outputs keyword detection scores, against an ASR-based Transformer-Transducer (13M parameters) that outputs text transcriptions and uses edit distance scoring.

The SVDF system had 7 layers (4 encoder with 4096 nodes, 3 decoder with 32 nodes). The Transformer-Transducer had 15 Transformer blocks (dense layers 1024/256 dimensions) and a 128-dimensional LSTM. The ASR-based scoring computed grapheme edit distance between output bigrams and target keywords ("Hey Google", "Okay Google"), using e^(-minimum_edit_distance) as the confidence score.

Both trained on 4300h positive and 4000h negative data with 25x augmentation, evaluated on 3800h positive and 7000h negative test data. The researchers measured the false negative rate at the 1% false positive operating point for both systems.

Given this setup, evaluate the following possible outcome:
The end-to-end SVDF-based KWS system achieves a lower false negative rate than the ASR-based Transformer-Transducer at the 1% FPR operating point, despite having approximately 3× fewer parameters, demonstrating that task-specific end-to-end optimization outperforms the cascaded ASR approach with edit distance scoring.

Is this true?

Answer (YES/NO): YES